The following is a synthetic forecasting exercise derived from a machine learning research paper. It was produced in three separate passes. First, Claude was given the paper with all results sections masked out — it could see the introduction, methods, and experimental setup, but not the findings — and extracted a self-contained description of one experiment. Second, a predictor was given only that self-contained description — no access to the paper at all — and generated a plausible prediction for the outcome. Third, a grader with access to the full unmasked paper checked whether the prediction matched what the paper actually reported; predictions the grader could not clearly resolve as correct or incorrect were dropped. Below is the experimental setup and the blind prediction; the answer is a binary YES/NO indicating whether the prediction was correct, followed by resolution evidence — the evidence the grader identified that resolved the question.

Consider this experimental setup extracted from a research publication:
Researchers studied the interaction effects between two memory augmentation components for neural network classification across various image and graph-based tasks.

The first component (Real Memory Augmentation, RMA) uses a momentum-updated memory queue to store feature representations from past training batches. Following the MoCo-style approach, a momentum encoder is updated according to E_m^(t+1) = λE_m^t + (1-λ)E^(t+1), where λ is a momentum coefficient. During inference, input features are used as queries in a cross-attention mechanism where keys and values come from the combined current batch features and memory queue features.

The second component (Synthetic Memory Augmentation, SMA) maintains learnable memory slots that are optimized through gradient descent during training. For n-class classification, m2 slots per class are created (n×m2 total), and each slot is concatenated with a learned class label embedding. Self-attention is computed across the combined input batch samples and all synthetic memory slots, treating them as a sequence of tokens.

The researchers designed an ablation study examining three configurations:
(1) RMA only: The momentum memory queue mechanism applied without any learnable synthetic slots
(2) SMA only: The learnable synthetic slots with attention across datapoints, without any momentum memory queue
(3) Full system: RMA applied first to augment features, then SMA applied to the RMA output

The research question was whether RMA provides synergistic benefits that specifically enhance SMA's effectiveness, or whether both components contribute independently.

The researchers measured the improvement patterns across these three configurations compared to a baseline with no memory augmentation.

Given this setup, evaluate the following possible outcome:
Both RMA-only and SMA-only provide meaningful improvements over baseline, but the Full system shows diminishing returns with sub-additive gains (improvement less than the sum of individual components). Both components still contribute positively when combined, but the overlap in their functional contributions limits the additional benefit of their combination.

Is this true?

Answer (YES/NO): NO